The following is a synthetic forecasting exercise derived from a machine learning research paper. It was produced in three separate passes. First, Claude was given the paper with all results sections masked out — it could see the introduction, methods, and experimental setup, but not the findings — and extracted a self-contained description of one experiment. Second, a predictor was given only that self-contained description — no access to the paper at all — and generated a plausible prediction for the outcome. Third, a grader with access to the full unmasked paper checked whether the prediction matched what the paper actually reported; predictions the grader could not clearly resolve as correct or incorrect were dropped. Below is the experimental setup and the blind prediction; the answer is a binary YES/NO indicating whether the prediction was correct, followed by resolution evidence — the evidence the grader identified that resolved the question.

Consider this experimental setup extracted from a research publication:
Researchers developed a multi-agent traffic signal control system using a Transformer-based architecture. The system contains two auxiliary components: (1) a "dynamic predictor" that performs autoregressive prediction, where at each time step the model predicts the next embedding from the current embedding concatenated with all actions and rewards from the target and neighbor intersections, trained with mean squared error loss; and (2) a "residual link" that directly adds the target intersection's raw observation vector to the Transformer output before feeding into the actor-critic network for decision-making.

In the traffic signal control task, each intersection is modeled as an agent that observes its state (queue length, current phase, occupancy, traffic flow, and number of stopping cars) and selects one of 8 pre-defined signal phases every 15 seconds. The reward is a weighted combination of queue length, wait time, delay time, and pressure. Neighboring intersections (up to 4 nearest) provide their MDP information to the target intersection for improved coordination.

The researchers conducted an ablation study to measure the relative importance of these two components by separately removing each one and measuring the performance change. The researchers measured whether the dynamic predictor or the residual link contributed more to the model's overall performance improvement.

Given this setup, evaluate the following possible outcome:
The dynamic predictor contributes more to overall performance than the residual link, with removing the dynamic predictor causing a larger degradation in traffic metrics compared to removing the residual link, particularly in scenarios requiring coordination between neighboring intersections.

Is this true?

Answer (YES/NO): NO